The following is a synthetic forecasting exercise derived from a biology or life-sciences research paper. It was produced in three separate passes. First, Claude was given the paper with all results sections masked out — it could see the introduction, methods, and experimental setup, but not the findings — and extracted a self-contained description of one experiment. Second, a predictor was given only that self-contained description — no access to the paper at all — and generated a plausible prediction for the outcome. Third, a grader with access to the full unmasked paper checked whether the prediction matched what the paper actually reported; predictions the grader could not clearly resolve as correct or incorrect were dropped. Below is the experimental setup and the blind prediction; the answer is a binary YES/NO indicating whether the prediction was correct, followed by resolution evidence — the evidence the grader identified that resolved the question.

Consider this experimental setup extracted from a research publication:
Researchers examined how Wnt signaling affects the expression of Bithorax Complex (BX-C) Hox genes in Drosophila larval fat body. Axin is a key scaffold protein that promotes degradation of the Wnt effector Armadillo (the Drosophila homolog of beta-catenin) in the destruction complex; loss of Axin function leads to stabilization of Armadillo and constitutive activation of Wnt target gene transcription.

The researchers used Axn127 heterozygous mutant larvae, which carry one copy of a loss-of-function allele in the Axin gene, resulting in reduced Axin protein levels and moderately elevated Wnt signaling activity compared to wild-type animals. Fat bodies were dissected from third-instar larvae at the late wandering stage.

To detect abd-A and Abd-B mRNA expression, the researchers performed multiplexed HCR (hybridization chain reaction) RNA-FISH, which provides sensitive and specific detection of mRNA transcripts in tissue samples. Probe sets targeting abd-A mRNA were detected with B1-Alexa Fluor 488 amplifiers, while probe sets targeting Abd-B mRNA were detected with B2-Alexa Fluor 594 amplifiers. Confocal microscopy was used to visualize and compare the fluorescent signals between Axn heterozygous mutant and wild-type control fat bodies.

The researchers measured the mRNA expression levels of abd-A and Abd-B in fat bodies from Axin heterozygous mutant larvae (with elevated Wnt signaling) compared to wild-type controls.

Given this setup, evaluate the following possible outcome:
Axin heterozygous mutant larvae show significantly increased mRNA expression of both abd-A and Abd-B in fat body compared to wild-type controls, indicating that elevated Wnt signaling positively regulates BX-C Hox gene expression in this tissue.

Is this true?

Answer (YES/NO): NO